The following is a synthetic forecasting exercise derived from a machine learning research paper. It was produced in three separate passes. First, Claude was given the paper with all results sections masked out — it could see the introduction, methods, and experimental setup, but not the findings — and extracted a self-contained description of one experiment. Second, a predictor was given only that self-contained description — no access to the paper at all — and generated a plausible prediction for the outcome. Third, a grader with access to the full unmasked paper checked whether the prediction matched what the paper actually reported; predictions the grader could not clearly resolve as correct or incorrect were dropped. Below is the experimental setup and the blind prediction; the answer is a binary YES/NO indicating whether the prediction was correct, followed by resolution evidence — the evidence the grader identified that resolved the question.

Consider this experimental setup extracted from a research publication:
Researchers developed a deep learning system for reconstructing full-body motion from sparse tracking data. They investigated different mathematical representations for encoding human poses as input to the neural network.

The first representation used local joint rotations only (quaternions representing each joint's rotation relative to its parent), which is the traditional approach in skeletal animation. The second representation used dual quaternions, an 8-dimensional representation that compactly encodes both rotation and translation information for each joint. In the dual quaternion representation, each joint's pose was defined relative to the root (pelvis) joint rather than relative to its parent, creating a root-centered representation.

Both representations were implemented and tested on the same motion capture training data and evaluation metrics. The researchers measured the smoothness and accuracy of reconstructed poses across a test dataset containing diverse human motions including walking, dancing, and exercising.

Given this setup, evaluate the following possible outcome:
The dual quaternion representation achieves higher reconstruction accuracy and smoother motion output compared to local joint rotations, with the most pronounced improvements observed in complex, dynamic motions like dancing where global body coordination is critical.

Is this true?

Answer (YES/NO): NO